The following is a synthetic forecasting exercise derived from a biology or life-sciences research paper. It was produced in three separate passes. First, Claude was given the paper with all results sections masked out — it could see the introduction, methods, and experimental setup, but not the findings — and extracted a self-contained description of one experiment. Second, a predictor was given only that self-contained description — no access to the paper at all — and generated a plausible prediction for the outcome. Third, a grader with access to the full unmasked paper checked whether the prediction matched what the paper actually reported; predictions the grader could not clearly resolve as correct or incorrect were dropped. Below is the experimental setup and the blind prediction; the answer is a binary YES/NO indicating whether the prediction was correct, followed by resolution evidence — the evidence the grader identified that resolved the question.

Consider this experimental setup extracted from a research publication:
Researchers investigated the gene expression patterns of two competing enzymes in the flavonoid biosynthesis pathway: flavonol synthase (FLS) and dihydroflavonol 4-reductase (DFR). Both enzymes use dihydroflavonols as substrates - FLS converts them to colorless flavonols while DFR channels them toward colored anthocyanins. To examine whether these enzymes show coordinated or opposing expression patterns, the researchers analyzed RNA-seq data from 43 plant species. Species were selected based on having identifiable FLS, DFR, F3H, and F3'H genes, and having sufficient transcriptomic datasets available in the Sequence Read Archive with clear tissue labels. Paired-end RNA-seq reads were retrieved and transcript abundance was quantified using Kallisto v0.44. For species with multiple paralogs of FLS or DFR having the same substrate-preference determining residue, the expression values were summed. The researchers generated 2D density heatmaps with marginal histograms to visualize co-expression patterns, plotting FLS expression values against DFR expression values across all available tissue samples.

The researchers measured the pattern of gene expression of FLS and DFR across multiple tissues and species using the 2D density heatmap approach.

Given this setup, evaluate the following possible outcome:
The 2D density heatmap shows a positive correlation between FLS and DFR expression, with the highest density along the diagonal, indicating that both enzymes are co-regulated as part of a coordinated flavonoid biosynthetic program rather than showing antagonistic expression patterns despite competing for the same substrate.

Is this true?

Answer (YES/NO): NO